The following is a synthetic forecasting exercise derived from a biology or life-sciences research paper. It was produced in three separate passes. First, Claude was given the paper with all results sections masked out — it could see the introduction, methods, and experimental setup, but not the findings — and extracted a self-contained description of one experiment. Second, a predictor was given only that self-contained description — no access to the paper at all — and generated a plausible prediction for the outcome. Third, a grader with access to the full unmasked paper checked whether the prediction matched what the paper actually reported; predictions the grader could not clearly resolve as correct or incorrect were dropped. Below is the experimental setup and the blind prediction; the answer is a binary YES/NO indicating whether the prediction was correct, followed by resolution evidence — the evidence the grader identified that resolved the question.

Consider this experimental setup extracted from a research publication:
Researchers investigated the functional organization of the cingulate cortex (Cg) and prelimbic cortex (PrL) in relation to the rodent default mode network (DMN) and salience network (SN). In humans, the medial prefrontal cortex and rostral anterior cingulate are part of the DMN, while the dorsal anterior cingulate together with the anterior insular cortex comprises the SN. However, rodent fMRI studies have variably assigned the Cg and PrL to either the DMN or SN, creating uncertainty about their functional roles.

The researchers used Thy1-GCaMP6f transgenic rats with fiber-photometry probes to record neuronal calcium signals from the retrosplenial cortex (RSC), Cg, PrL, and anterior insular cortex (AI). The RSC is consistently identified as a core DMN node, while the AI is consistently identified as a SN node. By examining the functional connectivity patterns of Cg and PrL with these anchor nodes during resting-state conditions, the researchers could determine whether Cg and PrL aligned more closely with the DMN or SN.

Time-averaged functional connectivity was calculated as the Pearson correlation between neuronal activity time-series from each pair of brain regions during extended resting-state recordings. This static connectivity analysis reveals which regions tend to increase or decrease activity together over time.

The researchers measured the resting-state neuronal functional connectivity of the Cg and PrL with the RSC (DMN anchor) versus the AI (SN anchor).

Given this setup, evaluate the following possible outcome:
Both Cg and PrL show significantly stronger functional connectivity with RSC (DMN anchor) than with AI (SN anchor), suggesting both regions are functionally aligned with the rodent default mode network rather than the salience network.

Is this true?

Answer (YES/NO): NO